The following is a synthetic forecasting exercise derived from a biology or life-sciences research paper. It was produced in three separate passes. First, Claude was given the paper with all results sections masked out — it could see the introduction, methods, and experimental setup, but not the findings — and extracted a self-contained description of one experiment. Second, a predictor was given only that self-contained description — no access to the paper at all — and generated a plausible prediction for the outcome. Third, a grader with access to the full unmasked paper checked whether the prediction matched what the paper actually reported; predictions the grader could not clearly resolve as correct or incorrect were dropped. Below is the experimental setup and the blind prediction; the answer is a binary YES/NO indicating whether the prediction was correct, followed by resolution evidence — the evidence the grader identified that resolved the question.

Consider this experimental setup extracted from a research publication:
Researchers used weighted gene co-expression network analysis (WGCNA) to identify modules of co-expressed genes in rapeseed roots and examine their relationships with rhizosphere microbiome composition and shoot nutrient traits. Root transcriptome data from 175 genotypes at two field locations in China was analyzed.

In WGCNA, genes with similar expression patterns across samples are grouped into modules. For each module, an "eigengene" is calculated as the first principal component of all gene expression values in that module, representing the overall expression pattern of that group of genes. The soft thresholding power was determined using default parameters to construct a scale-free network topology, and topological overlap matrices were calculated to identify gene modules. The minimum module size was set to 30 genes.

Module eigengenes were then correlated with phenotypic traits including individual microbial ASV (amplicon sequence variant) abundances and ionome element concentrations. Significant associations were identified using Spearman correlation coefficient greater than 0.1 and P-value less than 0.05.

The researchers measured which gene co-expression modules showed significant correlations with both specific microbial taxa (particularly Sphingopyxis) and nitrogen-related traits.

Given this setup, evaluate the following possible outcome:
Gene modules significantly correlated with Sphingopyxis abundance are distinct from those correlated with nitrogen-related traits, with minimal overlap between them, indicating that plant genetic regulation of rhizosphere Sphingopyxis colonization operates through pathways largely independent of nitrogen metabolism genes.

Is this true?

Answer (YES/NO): NO